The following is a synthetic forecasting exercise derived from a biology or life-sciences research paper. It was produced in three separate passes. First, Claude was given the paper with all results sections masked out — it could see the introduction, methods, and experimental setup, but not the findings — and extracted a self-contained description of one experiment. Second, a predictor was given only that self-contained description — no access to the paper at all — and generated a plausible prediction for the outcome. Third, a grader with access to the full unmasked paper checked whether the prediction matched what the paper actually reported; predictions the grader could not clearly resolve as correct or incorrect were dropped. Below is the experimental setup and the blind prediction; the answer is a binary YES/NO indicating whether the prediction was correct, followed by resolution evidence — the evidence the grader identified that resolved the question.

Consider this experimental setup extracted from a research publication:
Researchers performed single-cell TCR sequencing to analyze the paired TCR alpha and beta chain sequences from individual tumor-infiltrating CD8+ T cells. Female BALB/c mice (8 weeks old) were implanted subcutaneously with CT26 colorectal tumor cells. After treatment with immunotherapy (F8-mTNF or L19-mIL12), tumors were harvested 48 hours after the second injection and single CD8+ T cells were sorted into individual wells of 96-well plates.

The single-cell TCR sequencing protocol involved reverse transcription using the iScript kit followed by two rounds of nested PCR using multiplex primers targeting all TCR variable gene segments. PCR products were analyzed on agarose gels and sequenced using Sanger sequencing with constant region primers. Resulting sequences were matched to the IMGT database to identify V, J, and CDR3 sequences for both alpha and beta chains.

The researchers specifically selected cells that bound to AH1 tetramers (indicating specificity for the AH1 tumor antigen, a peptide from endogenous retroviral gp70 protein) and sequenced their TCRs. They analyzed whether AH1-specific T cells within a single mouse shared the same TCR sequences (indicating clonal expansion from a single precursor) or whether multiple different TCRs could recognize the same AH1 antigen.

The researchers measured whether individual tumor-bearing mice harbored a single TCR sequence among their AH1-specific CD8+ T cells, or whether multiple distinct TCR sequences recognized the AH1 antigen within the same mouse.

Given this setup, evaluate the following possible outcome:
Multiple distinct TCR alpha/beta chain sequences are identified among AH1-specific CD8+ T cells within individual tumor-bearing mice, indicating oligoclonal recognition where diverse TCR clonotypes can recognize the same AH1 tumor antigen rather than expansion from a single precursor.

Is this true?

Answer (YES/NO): YES